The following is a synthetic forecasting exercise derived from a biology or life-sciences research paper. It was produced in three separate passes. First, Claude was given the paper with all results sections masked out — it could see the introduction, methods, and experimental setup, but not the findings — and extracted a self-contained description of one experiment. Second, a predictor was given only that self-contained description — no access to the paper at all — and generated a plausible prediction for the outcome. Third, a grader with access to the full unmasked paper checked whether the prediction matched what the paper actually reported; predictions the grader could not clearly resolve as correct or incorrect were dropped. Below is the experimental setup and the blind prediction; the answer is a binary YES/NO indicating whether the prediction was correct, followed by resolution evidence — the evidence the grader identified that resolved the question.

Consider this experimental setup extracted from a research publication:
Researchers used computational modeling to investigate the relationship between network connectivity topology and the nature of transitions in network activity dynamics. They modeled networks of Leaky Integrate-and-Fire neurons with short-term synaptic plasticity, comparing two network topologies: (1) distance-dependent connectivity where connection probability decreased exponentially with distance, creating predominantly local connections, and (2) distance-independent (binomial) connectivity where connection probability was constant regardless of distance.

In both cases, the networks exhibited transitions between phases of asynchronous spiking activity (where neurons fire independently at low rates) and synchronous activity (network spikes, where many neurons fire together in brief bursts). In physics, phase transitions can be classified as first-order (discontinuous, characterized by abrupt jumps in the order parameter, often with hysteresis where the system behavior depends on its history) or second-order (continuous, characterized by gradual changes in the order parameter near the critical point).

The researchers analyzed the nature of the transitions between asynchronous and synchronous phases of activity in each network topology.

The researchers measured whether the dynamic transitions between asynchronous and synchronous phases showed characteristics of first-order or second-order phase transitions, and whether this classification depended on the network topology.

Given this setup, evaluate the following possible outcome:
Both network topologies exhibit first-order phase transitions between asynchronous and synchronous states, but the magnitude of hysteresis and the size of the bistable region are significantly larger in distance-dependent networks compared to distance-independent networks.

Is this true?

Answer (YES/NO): NO